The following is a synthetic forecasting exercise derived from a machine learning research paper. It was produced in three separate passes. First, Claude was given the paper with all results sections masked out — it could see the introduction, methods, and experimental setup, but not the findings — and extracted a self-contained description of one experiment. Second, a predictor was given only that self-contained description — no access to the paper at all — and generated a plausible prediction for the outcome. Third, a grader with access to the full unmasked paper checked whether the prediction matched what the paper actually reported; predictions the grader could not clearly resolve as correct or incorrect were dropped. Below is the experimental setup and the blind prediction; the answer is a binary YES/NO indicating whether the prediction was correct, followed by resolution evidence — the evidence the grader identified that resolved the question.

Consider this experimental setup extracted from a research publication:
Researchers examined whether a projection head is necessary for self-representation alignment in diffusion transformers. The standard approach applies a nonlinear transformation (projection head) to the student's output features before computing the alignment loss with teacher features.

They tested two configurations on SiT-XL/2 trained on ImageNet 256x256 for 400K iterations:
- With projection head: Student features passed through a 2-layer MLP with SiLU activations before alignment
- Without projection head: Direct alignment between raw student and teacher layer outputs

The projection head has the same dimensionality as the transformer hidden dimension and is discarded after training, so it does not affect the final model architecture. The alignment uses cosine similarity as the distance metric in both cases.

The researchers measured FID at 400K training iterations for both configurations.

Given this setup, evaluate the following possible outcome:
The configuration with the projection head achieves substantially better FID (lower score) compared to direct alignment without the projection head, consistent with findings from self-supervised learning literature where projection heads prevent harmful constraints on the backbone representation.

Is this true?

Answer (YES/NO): YES